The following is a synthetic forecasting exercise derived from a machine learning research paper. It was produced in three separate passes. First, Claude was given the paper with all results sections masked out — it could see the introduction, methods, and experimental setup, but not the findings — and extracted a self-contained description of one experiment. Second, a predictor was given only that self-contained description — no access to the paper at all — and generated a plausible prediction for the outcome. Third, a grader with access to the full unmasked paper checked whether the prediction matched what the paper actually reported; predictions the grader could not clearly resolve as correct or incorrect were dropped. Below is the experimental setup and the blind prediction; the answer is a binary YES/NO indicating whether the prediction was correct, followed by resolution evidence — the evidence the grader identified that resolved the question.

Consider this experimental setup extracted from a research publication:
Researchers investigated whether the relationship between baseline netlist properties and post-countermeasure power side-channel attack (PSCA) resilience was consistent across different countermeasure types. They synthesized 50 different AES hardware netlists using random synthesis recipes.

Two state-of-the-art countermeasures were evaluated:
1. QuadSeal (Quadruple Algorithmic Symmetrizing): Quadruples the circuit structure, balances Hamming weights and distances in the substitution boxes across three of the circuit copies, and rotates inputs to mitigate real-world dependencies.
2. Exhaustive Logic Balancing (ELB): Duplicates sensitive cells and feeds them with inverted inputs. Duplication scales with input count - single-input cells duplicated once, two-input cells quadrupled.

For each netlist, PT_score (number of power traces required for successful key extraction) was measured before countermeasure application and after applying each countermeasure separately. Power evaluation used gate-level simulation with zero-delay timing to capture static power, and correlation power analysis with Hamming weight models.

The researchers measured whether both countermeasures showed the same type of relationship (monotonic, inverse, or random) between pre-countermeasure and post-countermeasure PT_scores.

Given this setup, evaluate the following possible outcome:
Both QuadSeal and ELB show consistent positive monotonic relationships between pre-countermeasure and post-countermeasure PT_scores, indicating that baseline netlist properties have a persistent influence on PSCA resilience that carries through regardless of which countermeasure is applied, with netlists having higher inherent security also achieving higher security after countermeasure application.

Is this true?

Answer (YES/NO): YES